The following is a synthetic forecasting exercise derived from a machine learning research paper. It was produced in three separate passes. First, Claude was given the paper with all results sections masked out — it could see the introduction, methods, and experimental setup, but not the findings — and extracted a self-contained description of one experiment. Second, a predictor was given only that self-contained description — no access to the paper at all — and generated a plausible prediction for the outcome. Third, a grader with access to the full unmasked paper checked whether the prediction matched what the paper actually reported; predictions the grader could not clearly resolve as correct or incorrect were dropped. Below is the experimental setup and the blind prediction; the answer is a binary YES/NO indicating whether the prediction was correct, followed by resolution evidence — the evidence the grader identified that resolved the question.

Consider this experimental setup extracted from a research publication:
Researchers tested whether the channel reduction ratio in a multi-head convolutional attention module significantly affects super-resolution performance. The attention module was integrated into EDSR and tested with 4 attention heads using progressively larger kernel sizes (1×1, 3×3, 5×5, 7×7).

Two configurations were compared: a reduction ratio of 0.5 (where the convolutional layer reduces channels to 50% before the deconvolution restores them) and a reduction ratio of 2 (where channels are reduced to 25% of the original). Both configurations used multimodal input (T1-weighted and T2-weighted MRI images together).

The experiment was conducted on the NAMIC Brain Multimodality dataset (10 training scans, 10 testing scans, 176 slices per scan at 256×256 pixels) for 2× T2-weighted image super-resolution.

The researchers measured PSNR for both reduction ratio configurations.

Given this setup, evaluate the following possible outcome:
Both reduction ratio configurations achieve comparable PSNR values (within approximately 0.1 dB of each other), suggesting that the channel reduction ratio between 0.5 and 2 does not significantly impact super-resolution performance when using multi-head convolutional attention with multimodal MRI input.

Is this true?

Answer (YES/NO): YES